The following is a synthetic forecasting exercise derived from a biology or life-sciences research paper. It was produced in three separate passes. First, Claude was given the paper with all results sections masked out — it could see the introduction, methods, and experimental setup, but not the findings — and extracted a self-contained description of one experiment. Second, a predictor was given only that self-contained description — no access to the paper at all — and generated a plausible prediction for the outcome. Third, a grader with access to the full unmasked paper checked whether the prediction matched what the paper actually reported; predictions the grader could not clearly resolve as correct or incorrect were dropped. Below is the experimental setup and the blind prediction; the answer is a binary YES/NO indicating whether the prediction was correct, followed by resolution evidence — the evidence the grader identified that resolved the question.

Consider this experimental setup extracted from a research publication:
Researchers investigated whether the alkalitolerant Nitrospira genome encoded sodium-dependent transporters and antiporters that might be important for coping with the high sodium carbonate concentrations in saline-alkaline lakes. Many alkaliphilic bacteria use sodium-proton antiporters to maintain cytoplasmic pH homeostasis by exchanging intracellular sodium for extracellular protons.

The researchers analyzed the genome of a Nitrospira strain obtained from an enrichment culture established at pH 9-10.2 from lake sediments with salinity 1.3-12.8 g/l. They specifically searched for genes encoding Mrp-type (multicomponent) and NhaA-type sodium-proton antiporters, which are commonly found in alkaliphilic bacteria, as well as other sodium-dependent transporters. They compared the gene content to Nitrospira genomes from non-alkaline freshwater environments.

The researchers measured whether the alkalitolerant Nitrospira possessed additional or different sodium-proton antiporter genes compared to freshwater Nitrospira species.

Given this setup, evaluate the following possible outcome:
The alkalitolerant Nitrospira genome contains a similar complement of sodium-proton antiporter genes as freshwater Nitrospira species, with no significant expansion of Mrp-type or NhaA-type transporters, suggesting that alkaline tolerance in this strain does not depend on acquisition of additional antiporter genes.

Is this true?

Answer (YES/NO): NO